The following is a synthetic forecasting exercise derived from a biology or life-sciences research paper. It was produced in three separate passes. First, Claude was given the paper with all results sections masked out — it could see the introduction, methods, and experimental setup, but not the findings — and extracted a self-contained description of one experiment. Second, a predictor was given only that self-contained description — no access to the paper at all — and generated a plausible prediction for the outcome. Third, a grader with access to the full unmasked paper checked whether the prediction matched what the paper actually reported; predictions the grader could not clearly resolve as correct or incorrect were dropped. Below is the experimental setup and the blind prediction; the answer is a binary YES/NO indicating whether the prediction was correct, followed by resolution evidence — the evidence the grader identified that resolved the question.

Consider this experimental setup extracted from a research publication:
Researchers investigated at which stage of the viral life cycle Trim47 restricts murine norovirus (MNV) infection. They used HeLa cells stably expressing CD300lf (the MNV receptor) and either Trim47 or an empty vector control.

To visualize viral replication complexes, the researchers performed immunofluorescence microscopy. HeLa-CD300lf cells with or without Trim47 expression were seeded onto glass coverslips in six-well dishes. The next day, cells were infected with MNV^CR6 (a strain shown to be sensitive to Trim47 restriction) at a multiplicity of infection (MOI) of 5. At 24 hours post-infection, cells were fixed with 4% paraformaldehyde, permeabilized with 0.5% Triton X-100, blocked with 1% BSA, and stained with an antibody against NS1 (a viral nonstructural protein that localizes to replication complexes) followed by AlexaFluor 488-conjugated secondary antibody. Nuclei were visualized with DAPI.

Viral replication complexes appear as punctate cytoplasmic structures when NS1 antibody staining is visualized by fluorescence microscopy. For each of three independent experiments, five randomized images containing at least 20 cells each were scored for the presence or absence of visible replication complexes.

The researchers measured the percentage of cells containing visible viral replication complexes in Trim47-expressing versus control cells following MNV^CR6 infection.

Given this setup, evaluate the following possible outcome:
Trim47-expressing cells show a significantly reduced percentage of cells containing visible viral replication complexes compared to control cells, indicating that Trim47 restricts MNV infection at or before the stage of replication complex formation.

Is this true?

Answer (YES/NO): YES